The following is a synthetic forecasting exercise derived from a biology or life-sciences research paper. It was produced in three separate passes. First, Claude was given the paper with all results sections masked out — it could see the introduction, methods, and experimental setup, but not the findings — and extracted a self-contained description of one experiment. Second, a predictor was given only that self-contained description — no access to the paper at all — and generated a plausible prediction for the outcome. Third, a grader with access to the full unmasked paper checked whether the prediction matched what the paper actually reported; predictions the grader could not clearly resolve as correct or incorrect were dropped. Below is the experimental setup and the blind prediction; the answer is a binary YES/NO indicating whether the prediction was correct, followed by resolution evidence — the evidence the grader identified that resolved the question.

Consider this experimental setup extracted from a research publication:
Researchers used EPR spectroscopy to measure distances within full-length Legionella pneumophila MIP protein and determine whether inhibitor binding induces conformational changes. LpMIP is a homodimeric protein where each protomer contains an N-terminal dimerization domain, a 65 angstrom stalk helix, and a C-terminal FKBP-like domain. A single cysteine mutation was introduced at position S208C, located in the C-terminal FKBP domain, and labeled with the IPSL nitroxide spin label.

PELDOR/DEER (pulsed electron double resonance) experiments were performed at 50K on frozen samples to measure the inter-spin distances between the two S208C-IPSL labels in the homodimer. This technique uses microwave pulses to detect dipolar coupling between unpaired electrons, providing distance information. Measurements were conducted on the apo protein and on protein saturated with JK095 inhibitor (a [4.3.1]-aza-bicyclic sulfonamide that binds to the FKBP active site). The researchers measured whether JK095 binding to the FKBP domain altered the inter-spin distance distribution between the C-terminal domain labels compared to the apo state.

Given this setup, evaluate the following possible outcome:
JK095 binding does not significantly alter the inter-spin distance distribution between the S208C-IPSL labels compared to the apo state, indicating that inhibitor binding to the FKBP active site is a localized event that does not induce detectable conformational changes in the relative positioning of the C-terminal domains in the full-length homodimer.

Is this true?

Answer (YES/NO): NO